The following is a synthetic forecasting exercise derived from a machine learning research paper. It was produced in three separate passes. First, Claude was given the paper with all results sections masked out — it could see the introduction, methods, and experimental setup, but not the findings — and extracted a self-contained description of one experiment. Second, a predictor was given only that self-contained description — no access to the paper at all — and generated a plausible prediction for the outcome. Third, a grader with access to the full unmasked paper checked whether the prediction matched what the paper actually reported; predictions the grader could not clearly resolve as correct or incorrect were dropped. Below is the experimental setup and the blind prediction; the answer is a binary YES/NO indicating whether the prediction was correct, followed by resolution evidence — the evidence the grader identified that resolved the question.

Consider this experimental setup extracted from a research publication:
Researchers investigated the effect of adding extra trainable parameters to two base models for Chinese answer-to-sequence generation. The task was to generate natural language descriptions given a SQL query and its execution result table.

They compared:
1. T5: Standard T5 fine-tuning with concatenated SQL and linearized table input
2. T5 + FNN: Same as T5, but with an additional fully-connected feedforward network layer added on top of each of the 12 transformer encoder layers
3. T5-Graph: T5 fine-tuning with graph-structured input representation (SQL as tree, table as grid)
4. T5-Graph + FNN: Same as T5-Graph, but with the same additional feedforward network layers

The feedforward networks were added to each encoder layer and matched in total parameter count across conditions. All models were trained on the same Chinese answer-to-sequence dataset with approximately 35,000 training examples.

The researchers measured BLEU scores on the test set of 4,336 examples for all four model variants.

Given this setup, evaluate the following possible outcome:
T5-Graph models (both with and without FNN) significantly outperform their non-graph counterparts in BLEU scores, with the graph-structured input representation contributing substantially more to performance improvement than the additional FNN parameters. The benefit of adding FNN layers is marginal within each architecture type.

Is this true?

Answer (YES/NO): NO